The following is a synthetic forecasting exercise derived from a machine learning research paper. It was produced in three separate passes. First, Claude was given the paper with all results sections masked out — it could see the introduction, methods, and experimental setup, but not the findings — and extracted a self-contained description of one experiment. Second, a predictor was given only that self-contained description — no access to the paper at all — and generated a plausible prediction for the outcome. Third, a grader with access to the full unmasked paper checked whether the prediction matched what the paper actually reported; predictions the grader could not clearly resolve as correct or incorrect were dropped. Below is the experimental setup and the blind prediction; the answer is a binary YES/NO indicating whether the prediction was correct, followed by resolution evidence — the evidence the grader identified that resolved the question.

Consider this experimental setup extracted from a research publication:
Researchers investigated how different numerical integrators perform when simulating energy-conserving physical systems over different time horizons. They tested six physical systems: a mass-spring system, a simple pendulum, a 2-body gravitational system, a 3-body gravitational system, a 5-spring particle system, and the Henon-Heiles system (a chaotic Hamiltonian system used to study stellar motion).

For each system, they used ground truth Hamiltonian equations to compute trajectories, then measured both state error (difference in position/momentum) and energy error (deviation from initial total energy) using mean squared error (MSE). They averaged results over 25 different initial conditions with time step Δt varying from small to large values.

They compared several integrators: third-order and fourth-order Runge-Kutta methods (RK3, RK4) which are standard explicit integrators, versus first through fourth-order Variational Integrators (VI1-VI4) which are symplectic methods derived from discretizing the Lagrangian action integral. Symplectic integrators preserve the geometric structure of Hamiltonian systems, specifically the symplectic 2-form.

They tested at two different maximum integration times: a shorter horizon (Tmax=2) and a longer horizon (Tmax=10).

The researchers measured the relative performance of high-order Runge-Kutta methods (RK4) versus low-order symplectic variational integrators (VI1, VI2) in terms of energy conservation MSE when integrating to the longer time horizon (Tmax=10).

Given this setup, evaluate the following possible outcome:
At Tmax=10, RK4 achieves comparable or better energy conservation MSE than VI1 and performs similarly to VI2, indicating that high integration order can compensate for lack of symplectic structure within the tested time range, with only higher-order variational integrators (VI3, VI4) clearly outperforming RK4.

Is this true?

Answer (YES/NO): NO